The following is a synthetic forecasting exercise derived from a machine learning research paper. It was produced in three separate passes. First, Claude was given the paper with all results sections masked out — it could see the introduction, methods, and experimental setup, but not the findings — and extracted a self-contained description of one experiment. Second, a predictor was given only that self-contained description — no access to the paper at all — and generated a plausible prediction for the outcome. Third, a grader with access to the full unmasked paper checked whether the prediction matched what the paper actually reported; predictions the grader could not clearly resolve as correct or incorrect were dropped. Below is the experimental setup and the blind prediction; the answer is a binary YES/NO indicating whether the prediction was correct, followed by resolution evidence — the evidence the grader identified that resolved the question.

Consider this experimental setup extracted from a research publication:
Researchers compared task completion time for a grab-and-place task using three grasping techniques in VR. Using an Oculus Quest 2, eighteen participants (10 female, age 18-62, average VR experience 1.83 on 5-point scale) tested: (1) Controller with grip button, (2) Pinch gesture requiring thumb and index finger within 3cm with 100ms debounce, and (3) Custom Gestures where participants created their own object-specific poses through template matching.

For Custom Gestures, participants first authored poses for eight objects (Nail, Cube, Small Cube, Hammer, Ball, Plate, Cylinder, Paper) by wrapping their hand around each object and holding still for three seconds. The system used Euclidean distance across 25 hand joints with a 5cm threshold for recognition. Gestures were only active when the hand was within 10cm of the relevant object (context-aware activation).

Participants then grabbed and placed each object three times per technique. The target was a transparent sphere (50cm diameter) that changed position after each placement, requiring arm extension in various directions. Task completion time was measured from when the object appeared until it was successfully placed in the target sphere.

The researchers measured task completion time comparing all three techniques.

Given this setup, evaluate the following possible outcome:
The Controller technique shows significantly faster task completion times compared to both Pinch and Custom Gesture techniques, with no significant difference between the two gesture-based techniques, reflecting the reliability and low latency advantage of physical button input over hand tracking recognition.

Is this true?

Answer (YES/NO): YES